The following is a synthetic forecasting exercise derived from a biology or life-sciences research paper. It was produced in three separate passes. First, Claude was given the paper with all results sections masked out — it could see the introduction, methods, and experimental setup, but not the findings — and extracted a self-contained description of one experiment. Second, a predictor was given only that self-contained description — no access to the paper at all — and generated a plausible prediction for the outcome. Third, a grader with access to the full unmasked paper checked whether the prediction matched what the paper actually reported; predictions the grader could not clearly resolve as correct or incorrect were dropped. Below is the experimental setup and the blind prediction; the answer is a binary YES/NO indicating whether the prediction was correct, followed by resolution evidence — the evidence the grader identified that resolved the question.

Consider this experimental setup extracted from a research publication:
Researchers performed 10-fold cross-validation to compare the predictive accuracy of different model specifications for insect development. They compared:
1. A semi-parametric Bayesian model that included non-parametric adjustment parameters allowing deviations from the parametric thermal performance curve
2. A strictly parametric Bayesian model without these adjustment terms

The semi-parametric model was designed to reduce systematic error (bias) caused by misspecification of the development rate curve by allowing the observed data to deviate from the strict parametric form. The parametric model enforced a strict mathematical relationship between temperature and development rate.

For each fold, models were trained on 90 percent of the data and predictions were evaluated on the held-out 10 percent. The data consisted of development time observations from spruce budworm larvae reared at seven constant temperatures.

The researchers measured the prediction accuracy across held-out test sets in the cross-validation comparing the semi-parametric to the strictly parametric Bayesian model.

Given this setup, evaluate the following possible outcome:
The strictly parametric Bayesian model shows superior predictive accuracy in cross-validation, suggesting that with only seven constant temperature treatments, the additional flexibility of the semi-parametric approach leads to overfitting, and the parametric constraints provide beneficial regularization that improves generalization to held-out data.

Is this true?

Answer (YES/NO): YES